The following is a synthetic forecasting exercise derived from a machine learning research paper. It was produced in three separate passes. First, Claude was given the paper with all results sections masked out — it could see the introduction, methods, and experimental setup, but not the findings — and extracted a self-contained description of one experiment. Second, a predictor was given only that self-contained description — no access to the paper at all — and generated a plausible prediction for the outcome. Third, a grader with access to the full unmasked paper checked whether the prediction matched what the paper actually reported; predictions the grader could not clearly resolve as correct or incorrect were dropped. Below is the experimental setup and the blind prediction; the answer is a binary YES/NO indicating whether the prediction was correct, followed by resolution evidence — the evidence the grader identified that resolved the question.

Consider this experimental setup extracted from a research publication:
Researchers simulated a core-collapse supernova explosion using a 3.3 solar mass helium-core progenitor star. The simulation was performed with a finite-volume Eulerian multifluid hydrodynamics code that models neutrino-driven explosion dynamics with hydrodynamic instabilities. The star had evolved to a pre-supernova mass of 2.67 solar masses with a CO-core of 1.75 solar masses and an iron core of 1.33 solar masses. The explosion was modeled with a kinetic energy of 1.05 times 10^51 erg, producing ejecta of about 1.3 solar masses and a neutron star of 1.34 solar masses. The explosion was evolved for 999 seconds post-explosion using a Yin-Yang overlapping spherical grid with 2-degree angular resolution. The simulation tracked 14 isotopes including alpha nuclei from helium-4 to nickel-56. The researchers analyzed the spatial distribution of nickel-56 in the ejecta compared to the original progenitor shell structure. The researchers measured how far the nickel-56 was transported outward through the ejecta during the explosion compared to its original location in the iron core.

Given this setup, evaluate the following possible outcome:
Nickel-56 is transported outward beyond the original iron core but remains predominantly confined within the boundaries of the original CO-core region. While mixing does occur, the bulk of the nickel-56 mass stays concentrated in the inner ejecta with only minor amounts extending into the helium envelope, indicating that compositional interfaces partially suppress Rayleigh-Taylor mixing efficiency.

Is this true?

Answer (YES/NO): NO